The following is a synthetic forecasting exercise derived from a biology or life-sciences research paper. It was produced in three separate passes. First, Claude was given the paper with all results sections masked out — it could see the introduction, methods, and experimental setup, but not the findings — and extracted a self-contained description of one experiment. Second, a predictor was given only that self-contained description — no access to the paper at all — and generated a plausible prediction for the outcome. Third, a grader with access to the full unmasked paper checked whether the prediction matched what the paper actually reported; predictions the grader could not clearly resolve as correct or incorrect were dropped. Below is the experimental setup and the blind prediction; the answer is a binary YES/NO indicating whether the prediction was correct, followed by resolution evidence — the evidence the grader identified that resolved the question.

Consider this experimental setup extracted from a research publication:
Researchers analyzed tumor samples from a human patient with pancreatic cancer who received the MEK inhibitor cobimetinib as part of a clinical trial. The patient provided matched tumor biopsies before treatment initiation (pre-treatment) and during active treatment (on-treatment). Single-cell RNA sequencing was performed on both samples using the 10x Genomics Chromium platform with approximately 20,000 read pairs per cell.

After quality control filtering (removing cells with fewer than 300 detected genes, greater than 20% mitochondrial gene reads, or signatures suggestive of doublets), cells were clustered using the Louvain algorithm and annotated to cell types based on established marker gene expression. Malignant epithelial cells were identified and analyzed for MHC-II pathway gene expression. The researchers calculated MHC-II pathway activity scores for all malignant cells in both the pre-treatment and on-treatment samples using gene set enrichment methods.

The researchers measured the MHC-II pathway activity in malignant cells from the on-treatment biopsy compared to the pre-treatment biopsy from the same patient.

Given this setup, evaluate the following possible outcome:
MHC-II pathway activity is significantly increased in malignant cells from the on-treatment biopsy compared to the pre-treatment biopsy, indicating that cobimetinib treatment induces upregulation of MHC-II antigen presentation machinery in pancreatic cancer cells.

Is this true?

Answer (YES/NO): YES